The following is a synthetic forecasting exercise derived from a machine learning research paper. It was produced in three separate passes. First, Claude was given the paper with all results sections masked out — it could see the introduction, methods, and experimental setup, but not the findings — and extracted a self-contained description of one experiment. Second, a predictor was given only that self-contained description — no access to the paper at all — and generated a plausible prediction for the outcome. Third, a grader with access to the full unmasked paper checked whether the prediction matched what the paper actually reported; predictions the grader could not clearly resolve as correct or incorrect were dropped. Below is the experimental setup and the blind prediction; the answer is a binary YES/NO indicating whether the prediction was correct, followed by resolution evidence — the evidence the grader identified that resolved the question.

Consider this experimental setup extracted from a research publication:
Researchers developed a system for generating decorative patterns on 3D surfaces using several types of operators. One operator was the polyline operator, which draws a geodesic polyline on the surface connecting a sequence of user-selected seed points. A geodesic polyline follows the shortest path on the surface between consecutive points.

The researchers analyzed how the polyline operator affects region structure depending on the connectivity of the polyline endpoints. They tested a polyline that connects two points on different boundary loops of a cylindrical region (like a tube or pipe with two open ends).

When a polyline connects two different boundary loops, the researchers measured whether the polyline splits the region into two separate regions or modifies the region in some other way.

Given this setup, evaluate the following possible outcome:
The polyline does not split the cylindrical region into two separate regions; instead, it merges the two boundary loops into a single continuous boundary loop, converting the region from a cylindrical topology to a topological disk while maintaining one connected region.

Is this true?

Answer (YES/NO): NO